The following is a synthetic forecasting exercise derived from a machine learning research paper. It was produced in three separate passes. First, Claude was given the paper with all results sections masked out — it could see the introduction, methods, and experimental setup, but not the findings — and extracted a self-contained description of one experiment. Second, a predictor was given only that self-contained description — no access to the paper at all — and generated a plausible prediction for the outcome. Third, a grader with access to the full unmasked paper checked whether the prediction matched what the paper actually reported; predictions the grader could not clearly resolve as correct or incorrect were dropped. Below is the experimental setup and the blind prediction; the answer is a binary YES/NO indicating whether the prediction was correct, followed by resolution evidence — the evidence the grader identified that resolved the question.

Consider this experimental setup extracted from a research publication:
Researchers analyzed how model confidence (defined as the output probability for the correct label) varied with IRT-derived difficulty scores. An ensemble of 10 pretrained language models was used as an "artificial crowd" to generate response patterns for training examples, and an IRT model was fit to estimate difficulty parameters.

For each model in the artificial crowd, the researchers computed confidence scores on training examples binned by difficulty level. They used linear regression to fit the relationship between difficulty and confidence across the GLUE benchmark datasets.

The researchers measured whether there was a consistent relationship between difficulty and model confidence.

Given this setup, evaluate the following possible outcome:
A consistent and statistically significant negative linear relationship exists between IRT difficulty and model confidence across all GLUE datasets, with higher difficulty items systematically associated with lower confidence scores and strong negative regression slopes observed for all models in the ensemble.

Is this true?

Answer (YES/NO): NO